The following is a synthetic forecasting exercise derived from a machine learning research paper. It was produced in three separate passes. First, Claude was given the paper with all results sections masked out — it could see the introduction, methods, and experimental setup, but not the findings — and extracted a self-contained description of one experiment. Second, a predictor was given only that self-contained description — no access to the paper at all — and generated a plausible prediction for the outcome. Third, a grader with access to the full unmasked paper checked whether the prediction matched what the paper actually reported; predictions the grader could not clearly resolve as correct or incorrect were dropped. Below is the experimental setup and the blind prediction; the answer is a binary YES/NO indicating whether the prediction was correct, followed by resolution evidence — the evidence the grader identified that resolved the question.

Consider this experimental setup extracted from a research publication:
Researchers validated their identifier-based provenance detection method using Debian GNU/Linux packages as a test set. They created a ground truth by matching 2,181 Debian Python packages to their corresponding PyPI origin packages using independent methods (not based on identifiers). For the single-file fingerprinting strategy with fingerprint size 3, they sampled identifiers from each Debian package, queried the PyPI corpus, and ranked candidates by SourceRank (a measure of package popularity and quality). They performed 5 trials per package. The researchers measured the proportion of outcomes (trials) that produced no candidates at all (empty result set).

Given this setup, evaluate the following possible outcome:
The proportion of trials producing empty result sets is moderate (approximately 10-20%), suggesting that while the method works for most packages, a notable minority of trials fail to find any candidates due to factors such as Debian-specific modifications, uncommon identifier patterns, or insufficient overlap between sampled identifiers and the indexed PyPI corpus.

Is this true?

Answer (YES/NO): NO